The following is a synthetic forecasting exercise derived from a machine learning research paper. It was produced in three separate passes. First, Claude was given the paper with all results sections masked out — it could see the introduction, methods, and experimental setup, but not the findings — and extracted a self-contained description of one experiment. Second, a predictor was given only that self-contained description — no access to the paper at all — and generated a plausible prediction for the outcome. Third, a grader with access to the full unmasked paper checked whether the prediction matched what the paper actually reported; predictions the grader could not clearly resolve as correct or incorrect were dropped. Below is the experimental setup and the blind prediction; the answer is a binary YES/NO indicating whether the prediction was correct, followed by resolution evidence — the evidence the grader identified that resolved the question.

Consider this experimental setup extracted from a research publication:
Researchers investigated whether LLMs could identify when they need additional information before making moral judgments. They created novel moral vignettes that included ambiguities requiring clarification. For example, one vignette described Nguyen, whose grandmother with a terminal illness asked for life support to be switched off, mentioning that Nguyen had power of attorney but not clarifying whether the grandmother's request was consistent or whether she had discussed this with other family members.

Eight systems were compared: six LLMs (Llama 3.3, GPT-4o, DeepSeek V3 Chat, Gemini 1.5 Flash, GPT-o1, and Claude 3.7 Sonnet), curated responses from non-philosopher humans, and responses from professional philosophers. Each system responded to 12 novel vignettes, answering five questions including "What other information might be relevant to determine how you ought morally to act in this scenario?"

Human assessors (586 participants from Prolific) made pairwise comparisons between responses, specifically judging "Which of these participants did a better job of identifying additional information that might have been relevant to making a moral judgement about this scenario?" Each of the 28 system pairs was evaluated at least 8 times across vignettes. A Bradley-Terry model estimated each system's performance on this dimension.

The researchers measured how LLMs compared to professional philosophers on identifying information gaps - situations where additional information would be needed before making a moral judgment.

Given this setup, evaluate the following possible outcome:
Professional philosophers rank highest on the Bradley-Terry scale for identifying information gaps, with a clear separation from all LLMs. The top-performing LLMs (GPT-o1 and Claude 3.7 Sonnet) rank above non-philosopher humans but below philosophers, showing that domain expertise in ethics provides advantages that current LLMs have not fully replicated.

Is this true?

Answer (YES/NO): NO